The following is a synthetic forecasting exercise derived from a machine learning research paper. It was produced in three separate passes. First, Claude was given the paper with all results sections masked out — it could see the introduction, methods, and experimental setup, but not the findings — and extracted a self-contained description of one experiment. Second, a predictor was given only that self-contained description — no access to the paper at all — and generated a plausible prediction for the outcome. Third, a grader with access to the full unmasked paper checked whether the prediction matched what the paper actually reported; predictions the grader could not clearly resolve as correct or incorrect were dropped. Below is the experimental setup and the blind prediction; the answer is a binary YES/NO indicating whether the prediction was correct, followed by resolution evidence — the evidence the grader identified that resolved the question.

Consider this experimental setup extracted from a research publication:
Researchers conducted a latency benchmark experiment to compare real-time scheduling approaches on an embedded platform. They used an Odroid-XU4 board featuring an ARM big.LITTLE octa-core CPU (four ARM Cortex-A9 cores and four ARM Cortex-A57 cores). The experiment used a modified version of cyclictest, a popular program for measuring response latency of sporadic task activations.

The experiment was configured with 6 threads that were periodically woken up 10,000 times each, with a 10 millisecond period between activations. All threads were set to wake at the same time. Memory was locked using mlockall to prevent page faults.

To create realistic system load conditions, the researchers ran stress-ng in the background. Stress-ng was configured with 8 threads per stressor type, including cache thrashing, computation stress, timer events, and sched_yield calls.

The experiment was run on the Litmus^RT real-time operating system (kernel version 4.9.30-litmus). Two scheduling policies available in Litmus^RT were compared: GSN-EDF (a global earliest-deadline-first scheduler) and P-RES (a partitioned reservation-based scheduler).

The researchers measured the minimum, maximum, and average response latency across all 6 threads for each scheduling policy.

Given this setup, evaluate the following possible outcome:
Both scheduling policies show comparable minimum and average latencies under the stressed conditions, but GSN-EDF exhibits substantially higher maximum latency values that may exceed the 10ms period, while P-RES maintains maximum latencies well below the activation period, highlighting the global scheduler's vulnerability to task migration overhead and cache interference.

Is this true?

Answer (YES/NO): NO